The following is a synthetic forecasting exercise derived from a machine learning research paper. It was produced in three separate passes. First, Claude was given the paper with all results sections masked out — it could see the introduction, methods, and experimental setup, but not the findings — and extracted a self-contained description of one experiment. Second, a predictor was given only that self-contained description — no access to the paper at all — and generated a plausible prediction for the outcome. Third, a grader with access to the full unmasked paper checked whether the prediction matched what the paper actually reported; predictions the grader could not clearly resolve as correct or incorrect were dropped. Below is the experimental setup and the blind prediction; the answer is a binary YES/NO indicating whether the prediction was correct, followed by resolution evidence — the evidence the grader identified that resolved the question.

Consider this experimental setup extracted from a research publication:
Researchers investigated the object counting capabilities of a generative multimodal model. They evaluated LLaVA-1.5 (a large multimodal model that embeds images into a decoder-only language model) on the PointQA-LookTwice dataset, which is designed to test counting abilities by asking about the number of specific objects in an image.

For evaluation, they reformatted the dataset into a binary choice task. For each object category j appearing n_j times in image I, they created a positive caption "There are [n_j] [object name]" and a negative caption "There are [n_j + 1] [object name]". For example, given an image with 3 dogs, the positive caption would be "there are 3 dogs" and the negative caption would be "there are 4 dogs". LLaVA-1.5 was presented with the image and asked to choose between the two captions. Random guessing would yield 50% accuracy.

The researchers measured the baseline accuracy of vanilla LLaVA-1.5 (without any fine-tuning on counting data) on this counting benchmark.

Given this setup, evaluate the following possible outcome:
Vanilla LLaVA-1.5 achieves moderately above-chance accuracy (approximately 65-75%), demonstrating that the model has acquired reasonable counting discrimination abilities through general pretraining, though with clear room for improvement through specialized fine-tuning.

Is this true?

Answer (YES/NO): NO